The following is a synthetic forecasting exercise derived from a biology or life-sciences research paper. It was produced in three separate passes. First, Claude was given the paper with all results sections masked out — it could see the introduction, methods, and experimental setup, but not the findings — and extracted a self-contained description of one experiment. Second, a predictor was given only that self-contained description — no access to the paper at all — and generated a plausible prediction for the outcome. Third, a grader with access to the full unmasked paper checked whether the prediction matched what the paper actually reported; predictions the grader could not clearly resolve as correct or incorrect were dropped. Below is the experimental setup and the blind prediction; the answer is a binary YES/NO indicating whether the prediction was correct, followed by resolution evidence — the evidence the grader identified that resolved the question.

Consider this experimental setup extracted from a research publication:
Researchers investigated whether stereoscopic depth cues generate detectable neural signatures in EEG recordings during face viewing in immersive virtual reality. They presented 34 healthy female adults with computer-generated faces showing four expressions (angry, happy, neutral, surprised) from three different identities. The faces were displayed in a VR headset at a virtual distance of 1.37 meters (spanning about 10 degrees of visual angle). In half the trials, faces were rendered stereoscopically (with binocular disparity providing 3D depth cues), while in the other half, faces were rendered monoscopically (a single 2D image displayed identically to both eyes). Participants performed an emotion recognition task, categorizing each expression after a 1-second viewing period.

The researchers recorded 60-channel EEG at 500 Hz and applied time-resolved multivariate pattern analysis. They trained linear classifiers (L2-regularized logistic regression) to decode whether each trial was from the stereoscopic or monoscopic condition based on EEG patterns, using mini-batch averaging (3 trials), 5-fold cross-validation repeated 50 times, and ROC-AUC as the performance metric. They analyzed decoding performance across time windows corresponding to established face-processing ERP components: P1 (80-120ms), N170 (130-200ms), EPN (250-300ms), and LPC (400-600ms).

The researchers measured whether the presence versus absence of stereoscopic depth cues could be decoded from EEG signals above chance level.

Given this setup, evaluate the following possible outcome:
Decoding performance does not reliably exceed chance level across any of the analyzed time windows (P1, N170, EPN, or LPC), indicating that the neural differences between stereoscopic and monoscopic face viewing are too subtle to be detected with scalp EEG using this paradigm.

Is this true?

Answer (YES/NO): NO